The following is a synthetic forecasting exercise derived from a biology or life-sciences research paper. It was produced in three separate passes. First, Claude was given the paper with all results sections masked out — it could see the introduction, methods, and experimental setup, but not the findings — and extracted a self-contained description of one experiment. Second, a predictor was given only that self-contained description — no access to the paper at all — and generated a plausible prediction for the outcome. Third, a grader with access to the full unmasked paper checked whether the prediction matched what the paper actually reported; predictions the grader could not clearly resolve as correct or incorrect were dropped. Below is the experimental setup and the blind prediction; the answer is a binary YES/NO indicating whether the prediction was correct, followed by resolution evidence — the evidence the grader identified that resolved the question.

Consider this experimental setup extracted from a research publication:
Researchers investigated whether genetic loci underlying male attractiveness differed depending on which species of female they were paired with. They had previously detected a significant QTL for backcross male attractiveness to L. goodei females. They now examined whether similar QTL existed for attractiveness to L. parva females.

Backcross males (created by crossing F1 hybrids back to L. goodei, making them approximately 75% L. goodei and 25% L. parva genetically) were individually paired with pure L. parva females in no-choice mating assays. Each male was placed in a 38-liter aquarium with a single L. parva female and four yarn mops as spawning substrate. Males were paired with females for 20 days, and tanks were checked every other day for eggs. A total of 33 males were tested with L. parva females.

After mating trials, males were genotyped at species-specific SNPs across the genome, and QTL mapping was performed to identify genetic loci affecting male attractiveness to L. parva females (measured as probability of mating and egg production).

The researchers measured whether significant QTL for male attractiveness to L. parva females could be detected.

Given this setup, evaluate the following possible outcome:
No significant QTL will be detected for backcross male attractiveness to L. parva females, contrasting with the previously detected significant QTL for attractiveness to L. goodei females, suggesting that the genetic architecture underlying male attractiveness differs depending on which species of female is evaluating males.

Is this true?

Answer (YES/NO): NO